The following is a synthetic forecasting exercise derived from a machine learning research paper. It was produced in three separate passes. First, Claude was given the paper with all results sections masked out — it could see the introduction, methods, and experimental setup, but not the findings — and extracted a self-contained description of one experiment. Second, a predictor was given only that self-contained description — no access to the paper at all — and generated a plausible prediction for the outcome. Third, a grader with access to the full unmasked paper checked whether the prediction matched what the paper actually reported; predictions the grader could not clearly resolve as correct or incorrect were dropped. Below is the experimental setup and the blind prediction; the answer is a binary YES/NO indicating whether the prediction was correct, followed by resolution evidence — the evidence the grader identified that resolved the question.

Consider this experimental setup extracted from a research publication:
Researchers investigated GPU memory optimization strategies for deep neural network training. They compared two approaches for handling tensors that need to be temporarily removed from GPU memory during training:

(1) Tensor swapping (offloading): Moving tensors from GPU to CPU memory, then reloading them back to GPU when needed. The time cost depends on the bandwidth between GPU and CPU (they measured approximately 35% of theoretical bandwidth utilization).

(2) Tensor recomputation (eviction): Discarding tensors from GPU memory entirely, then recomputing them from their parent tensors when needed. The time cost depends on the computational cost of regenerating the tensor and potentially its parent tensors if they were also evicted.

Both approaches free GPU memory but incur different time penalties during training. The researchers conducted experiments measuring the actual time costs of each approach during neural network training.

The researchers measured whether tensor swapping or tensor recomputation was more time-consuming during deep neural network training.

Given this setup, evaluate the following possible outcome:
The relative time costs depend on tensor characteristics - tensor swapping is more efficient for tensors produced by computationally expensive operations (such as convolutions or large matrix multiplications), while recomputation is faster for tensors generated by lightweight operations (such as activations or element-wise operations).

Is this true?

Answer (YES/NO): NO